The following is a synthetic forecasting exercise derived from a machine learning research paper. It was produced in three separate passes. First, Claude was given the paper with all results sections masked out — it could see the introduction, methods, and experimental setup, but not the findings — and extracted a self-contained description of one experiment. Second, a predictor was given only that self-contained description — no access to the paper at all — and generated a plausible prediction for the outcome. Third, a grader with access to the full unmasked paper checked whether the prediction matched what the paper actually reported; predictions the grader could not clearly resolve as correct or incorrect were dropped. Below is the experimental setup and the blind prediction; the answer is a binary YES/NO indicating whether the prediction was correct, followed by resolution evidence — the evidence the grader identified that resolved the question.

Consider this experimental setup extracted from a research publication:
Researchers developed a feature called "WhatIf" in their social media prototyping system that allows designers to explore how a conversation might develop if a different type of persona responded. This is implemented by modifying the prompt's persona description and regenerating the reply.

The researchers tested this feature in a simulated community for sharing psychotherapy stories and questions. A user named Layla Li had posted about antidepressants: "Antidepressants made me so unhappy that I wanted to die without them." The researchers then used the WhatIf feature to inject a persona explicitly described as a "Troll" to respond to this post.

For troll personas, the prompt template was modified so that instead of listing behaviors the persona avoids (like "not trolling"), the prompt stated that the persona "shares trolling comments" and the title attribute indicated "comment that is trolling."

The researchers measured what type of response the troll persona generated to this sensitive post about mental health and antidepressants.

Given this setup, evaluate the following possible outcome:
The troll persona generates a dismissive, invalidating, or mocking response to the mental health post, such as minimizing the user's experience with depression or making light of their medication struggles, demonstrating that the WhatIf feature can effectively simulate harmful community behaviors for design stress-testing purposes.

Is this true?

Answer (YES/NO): YES